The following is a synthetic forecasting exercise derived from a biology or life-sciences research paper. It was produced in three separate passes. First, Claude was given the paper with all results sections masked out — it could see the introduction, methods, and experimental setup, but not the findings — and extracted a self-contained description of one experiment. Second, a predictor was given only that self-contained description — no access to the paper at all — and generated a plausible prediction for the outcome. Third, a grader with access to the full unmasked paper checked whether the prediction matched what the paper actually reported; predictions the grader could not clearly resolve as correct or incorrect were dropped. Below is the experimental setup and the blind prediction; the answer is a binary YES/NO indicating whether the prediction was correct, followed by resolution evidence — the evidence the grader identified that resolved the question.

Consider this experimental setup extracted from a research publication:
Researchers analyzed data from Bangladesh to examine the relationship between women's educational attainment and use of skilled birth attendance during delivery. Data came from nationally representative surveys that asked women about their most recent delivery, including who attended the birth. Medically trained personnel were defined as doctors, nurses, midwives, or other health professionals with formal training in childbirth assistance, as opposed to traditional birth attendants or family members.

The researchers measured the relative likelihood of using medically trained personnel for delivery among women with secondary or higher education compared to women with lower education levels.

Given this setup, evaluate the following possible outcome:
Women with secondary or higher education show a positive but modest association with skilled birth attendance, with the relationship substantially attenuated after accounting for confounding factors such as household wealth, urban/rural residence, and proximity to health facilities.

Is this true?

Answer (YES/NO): NO